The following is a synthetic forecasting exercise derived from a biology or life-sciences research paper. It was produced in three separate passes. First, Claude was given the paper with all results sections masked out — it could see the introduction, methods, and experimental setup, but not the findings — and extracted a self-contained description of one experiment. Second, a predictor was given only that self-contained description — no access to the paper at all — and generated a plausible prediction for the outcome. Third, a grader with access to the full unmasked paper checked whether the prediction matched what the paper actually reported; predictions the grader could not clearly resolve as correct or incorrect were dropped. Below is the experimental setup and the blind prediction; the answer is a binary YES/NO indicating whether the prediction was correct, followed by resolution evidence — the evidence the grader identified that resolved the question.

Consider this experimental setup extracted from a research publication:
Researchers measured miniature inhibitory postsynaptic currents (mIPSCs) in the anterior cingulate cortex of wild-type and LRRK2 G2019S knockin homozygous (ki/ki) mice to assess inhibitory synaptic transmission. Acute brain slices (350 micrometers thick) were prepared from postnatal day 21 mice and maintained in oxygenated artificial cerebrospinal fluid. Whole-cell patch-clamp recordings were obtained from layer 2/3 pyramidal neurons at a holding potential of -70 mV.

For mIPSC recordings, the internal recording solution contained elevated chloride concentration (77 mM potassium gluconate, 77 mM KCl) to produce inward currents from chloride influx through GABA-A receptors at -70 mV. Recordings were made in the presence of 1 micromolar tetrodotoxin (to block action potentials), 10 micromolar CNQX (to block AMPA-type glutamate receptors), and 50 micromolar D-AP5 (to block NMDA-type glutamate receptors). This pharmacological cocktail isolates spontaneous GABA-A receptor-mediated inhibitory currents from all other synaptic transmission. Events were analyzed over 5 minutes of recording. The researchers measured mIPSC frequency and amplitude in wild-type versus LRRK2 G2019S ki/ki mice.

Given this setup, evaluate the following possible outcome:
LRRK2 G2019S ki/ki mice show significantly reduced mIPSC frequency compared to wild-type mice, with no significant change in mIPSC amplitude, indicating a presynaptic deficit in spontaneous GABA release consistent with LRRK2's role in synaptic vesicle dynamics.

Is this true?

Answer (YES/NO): NO